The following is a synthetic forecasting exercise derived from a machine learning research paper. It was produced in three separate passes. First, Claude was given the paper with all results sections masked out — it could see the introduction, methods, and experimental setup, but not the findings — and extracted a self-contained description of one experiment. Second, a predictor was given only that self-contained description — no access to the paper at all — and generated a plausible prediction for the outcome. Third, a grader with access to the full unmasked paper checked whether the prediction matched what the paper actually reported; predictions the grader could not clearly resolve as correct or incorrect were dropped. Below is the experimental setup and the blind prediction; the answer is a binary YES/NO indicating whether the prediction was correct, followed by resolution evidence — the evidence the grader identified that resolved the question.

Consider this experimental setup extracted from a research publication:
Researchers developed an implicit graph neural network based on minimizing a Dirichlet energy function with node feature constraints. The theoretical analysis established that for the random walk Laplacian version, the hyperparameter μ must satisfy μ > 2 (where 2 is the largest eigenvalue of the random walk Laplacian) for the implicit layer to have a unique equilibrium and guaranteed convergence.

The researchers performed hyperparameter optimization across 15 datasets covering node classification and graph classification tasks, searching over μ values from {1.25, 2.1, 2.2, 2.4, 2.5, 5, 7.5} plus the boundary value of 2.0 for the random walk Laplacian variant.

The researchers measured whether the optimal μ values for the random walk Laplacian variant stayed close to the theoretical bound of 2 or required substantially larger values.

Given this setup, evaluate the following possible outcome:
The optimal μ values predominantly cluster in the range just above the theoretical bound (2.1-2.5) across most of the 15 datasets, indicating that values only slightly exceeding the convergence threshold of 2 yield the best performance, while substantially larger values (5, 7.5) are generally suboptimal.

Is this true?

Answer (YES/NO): YES